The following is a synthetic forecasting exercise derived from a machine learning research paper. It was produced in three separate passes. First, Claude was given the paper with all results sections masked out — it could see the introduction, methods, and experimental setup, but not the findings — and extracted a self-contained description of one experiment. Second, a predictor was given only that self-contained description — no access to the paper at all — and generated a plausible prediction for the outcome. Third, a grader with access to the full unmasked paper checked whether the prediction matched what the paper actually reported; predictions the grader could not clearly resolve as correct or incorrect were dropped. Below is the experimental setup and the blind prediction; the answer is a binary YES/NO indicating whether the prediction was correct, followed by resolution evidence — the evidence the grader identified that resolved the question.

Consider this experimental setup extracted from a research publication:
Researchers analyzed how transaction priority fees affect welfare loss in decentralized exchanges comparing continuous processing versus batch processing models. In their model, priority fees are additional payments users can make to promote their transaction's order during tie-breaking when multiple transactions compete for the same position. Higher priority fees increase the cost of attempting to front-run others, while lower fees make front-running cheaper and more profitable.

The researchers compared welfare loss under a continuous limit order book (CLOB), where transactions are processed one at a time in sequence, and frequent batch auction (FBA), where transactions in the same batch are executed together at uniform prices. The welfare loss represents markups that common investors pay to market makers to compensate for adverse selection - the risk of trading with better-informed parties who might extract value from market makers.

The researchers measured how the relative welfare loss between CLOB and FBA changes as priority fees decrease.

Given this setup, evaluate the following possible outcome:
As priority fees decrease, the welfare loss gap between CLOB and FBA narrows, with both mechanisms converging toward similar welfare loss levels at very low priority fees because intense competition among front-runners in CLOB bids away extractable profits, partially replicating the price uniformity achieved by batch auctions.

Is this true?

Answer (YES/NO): NO